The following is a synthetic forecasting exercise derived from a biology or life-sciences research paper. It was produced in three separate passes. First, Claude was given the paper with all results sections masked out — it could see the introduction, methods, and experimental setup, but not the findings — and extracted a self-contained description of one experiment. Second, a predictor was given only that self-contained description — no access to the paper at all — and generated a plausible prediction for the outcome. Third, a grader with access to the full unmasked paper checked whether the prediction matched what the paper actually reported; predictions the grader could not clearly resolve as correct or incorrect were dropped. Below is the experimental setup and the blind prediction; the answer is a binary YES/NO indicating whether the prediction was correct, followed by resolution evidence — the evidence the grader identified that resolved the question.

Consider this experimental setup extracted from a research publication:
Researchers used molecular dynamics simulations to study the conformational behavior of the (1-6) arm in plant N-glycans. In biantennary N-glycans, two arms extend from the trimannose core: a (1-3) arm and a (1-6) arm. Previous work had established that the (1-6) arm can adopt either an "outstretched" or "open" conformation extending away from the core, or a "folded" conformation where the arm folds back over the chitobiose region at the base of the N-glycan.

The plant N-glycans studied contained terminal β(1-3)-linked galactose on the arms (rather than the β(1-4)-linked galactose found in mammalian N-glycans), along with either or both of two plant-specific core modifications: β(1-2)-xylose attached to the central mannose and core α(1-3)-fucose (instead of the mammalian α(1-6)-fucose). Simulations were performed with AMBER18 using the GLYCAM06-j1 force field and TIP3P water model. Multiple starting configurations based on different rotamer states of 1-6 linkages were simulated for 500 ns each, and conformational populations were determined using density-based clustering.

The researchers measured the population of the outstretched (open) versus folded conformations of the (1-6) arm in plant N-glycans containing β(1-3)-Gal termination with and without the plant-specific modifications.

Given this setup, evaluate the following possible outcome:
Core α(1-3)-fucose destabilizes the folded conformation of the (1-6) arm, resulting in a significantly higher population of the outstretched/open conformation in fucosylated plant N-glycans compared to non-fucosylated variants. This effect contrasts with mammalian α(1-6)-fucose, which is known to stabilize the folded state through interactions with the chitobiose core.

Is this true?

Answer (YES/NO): YES